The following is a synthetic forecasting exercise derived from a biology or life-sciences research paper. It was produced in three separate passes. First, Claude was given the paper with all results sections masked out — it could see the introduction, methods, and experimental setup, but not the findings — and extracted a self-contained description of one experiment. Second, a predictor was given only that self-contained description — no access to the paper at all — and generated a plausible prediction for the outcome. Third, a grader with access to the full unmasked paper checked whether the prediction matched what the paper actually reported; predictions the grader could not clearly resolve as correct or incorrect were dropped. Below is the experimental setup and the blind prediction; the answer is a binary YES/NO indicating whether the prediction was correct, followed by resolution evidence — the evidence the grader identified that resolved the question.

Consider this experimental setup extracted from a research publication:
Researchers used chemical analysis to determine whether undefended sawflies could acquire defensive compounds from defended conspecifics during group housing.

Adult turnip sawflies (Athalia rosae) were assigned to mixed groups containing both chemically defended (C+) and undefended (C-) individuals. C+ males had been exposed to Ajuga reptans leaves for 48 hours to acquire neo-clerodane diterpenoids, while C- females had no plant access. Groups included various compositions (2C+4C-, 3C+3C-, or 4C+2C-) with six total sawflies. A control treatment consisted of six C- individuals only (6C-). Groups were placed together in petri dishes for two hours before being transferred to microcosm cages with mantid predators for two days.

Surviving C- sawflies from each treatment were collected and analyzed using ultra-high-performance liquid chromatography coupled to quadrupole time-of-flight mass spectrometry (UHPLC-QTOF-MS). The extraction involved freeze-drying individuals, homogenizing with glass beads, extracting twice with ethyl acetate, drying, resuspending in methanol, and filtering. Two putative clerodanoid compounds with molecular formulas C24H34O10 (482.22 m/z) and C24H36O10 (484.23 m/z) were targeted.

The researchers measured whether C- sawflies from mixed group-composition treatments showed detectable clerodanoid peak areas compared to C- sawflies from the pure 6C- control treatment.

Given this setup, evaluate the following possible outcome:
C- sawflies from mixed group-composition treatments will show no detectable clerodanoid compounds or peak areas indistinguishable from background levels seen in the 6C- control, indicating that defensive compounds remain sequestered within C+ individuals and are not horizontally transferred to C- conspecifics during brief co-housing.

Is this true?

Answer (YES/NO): NO